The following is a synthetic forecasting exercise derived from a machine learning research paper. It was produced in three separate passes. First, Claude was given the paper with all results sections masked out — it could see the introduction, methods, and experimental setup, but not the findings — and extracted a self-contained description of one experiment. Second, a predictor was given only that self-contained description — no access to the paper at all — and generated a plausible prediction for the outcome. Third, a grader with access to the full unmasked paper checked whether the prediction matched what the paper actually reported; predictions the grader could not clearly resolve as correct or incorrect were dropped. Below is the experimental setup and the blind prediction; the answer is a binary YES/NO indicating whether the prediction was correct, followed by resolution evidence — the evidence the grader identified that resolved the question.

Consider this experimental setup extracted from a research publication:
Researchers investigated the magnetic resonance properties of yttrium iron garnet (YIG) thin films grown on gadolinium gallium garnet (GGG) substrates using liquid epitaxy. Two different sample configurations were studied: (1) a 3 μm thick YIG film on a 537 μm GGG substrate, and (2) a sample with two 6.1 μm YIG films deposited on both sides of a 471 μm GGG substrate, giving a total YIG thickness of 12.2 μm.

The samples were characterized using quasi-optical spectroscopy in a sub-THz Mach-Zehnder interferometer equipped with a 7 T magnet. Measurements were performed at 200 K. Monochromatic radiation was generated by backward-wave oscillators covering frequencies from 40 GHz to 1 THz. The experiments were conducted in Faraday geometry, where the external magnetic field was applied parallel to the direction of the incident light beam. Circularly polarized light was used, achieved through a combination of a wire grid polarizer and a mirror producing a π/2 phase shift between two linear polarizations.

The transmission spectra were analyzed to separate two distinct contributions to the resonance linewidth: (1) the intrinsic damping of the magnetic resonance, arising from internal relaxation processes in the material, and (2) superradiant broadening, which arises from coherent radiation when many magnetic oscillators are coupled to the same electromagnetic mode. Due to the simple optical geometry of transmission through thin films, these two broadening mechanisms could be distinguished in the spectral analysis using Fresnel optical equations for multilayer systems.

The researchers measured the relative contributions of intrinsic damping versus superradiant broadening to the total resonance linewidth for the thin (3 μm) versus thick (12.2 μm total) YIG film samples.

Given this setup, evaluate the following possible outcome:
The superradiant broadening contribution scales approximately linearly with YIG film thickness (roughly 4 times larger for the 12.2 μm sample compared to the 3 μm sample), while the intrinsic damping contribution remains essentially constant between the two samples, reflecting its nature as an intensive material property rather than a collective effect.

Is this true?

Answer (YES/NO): NO